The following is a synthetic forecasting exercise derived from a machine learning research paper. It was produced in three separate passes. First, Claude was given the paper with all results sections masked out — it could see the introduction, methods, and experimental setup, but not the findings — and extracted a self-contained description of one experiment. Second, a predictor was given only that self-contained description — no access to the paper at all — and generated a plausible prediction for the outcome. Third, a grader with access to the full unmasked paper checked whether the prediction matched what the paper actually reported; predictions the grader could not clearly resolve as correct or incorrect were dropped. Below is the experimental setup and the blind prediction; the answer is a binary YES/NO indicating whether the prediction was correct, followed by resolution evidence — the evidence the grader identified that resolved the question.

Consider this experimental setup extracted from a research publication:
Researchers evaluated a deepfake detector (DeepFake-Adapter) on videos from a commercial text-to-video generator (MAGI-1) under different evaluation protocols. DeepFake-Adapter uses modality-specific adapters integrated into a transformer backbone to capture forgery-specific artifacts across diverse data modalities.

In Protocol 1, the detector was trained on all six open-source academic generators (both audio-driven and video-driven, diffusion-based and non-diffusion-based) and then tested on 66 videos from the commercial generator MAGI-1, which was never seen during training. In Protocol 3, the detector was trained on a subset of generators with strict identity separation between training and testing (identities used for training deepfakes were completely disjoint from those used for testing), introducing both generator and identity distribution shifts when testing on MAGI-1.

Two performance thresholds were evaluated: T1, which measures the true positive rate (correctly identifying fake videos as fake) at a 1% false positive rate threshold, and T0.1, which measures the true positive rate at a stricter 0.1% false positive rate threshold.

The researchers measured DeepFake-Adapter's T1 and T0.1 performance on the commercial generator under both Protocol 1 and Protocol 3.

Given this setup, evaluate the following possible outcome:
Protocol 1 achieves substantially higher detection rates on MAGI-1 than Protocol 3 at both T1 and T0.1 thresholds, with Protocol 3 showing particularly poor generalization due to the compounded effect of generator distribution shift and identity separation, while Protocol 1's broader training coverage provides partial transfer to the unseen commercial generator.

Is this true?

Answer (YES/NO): NO